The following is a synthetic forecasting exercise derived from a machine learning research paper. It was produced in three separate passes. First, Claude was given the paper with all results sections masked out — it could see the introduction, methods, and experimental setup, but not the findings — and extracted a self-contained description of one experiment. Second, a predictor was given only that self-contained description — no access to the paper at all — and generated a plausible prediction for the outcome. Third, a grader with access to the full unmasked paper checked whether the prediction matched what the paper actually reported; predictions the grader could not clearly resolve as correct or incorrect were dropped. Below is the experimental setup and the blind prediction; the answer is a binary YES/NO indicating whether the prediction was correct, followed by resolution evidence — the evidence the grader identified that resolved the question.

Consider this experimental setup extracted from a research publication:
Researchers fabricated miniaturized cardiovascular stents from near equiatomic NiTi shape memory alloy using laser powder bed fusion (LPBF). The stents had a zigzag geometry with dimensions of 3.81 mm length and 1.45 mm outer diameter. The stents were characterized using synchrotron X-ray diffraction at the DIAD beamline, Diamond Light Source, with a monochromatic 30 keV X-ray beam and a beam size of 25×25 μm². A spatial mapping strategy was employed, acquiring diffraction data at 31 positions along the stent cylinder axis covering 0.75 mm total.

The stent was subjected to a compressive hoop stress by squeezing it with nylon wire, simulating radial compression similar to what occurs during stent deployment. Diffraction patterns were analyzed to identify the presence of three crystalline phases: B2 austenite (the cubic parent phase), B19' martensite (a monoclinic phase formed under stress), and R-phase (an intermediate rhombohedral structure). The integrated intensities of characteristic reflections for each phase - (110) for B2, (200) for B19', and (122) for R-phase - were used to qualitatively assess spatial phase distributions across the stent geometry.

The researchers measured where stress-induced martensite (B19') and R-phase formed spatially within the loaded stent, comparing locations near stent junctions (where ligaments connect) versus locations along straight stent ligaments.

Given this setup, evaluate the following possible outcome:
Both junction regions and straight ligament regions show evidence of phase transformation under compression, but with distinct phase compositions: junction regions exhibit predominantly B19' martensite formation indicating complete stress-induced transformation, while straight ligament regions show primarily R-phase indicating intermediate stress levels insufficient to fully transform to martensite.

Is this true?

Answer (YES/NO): NO